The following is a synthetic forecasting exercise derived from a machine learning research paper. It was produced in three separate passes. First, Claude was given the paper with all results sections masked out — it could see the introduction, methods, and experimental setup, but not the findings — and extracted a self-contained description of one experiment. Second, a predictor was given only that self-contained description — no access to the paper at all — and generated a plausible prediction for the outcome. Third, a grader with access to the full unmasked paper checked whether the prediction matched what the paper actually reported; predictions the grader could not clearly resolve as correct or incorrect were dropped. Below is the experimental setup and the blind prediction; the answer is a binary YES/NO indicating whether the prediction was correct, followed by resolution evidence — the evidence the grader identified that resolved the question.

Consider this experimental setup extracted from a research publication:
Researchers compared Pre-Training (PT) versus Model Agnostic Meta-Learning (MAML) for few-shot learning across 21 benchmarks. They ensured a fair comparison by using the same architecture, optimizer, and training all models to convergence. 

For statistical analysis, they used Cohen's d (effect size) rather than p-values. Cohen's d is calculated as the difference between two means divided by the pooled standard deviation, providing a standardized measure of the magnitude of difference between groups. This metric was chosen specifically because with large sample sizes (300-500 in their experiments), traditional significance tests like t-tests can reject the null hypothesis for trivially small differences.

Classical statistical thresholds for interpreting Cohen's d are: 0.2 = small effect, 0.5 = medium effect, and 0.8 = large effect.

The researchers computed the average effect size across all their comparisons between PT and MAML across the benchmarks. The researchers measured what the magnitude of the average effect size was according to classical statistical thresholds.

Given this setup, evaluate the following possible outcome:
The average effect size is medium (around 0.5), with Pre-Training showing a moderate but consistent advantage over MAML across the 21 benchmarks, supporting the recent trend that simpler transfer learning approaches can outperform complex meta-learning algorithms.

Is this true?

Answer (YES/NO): NO